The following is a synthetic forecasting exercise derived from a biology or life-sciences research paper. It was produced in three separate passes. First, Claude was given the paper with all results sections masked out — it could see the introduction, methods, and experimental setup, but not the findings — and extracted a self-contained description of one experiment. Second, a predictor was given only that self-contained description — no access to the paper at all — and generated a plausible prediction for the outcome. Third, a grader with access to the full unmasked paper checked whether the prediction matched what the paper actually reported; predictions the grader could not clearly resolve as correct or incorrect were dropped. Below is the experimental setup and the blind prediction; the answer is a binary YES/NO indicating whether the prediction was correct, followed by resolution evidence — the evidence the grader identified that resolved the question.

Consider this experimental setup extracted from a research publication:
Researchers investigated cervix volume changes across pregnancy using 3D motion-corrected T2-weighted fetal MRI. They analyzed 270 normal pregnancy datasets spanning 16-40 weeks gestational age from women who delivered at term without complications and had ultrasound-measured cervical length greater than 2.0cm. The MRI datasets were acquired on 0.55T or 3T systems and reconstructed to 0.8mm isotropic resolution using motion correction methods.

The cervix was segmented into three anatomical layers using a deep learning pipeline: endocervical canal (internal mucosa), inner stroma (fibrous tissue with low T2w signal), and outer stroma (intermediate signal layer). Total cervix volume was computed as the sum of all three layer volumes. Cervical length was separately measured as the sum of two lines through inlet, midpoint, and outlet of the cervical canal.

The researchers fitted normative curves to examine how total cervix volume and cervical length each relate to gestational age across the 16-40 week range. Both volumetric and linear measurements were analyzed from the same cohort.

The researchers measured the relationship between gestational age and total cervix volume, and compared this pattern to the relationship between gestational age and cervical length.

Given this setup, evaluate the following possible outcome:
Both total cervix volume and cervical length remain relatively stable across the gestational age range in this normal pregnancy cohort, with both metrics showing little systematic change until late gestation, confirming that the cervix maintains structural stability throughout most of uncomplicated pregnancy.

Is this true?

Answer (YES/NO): NO